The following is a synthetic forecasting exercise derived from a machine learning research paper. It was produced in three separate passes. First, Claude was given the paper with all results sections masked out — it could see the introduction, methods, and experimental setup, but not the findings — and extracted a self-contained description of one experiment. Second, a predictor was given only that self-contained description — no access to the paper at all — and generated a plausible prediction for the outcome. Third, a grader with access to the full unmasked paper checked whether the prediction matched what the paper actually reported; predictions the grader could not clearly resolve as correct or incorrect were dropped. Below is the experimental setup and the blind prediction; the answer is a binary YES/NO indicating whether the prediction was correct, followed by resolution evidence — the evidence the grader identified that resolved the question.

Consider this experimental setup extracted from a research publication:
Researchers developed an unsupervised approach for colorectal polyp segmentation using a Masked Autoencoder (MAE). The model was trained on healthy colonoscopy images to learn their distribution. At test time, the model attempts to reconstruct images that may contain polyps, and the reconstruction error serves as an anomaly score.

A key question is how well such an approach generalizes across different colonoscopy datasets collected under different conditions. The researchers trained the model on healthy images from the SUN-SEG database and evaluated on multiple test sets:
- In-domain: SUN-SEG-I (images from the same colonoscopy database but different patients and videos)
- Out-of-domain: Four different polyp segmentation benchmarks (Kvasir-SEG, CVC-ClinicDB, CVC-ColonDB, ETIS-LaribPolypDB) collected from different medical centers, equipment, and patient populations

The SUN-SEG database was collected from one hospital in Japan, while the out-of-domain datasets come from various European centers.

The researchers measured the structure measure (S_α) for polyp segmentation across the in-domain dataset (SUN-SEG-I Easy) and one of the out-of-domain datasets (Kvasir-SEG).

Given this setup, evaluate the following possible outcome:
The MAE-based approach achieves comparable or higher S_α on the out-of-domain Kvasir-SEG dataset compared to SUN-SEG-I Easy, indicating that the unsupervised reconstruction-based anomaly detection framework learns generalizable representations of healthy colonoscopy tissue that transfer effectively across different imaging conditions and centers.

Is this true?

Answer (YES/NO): YES